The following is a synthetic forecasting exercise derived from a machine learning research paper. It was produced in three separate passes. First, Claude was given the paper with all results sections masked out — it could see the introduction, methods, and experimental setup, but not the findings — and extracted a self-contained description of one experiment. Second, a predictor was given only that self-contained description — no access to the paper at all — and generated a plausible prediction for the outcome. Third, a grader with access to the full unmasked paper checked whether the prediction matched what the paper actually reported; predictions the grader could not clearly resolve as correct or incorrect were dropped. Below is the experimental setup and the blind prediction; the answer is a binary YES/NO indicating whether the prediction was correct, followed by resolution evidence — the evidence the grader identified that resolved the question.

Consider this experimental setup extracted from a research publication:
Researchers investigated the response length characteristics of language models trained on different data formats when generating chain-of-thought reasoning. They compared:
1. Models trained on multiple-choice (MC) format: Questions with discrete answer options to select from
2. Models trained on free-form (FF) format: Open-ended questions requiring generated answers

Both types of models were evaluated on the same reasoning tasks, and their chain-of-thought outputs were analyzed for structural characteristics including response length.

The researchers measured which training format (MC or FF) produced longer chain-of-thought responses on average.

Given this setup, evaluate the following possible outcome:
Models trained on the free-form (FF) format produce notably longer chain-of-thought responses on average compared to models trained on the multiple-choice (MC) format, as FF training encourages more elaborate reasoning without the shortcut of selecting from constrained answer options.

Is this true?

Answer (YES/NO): YES